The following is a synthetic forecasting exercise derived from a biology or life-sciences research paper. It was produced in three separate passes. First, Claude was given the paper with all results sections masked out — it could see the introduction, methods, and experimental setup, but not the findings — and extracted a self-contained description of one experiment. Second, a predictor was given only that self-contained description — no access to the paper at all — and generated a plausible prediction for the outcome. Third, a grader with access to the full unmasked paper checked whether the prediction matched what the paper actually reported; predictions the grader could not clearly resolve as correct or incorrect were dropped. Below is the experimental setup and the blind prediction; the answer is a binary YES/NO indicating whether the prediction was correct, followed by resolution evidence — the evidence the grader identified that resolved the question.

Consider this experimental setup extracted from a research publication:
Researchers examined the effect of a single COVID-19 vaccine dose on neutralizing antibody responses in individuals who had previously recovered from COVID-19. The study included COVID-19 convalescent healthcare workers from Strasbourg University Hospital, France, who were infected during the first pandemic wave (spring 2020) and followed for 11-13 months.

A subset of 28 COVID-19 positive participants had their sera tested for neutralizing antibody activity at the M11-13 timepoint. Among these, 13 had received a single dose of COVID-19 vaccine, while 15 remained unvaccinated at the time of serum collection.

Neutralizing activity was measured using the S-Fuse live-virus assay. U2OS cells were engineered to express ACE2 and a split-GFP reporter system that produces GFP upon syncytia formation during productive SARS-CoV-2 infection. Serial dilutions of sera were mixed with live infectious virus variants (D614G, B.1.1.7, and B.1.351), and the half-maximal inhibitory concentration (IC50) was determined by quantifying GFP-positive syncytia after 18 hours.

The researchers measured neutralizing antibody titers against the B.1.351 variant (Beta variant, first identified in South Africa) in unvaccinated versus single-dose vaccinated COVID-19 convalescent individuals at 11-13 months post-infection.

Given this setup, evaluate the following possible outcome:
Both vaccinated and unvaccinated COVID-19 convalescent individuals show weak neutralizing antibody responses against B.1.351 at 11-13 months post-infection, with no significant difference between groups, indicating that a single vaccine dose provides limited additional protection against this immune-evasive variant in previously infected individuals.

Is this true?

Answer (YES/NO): NO